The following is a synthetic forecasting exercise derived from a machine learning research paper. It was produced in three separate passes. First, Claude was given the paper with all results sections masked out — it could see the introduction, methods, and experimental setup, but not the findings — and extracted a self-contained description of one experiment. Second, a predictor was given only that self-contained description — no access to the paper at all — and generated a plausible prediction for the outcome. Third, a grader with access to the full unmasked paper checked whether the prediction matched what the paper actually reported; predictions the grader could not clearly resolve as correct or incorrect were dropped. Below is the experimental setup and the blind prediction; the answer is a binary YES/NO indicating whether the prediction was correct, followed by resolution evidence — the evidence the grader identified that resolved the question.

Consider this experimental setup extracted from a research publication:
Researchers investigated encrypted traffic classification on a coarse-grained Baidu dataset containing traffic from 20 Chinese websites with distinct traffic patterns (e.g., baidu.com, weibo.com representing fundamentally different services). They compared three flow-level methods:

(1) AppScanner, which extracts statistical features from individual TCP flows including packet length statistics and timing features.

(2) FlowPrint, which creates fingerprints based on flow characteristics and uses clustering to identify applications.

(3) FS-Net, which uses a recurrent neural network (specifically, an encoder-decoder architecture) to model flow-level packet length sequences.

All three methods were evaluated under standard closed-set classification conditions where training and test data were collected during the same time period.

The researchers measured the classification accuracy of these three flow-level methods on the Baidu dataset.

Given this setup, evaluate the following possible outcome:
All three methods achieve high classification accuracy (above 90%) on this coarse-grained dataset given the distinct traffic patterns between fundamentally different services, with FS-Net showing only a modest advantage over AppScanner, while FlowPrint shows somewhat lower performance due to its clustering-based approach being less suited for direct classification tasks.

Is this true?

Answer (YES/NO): NO